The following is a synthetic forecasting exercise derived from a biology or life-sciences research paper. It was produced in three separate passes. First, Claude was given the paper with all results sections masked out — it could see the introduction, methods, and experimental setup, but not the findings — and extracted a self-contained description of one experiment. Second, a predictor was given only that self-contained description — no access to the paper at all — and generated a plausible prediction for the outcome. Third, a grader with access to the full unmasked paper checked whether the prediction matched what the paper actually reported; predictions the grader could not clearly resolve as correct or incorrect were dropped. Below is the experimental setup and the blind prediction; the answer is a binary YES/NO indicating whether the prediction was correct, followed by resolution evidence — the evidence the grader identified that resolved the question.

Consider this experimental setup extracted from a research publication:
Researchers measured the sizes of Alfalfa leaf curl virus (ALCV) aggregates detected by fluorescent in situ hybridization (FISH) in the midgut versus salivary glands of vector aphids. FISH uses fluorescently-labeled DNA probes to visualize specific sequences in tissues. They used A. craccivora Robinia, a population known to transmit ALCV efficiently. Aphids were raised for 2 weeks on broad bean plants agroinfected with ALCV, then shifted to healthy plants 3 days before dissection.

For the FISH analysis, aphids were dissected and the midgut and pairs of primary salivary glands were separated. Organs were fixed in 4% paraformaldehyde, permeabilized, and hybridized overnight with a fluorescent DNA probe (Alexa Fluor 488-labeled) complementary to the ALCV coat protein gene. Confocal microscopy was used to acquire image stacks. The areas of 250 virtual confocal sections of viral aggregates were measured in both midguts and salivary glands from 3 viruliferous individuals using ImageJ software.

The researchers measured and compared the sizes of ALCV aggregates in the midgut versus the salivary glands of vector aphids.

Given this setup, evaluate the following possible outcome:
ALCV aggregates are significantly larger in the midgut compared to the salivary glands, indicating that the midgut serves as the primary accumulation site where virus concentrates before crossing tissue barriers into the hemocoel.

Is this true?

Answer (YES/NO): NO